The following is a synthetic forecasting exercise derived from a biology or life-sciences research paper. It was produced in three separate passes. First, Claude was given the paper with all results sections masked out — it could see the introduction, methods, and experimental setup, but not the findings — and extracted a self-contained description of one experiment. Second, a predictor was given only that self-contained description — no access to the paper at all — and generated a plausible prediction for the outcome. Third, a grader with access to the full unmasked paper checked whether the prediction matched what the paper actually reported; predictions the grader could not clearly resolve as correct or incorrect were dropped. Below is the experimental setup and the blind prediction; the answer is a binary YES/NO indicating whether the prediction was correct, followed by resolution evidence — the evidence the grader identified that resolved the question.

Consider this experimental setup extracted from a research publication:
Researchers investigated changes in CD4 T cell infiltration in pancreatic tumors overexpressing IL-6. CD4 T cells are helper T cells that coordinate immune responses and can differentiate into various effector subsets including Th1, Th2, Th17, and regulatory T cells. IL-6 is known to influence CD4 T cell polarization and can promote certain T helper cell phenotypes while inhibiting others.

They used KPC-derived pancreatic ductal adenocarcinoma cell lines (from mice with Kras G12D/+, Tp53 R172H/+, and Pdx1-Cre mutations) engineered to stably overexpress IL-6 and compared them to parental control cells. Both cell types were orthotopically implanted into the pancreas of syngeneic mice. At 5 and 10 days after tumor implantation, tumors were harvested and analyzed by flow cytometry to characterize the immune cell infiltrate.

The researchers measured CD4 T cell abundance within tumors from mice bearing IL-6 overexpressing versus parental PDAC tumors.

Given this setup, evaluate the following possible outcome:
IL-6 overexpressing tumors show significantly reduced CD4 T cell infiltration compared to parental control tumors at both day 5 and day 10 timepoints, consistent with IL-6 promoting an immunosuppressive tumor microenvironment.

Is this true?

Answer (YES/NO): NO